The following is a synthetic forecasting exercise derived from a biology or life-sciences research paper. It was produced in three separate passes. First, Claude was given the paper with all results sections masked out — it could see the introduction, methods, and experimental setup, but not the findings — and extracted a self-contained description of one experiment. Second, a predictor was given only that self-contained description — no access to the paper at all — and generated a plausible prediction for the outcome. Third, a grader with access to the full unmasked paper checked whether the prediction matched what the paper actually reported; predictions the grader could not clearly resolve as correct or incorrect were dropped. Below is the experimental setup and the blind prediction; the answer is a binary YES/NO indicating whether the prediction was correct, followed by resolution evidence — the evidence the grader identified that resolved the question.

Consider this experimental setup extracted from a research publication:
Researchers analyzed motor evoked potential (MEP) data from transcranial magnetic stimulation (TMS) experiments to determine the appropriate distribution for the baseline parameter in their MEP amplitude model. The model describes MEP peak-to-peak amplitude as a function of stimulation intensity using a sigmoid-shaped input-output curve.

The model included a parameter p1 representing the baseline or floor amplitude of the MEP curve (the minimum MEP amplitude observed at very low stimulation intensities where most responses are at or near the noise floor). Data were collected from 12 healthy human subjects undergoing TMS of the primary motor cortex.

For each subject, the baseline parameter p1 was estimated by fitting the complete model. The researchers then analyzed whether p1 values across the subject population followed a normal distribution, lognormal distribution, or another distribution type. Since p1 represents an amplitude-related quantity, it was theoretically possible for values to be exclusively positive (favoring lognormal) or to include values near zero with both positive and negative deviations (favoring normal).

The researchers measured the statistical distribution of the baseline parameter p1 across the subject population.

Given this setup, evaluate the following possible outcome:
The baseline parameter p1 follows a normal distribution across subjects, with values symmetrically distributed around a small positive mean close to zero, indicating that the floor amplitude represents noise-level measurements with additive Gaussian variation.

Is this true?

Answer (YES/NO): YES